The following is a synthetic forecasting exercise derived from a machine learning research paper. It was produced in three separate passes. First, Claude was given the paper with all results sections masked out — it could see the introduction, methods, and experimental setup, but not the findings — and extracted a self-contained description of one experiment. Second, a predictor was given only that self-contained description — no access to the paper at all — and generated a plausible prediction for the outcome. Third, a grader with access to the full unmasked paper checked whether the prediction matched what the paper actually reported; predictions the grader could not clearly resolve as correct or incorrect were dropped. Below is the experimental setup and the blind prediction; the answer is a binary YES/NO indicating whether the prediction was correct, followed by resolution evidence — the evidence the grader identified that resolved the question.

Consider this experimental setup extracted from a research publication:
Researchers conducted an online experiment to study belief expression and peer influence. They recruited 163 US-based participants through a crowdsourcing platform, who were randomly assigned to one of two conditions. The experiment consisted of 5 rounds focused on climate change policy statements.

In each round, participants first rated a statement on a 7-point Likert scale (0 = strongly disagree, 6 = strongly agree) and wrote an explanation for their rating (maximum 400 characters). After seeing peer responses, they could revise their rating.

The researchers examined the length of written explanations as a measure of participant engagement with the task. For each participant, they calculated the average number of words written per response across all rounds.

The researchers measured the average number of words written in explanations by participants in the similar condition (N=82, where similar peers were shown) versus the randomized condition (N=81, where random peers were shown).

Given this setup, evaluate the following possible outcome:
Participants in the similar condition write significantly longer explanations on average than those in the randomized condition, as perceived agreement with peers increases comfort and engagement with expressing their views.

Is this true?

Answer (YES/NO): NO